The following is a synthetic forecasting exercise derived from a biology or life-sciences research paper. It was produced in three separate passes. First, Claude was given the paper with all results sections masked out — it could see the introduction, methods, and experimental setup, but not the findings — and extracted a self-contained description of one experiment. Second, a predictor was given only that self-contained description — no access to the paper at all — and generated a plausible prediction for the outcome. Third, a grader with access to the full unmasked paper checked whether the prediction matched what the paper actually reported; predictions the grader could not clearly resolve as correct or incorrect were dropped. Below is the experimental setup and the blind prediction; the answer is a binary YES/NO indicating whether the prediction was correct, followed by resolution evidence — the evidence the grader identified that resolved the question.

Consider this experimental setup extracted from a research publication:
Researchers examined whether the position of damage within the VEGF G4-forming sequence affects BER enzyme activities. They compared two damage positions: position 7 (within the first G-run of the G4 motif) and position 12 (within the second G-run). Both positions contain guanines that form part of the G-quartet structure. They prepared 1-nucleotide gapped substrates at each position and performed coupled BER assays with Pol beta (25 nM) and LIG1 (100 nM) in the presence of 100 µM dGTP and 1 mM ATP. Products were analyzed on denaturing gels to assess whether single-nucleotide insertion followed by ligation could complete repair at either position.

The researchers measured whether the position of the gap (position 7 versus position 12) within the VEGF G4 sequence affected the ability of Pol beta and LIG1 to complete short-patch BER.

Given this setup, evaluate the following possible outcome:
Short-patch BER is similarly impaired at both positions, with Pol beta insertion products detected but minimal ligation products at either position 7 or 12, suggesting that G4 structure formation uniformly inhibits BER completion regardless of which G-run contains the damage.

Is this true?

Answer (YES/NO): YES